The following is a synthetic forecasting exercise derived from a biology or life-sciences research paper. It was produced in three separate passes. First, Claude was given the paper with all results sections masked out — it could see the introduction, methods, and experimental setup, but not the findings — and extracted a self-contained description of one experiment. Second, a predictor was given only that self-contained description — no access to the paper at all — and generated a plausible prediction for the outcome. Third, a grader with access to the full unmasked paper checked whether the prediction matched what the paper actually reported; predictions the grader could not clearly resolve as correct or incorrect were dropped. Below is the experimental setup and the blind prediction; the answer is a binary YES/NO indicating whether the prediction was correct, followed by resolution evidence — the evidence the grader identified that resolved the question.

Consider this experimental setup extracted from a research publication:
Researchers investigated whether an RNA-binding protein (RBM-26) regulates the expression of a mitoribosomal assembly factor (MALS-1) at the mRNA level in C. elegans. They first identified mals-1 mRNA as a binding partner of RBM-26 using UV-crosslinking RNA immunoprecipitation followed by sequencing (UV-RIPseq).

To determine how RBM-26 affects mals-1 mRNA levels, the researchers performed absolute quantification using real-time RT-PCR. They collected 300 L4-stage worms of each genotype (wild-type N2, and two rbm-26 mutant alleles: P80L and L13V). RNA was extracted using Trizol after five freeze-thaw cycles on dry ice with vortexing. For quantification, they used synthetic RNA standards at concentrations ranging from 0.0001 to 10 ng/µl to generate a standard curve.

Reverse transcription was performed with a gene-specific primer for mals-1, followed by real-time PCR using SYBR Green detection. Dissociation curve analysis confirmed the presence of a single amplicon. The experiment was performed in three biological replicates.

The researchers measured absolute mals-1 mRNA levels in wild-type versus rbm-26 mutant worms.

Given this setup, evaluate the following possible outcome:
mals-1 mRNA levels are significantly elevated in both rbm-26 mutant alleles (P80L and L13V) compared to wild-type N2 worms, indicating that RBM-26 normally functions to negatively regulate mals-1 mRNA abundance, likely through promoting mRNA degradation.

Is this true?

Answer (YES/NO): YES